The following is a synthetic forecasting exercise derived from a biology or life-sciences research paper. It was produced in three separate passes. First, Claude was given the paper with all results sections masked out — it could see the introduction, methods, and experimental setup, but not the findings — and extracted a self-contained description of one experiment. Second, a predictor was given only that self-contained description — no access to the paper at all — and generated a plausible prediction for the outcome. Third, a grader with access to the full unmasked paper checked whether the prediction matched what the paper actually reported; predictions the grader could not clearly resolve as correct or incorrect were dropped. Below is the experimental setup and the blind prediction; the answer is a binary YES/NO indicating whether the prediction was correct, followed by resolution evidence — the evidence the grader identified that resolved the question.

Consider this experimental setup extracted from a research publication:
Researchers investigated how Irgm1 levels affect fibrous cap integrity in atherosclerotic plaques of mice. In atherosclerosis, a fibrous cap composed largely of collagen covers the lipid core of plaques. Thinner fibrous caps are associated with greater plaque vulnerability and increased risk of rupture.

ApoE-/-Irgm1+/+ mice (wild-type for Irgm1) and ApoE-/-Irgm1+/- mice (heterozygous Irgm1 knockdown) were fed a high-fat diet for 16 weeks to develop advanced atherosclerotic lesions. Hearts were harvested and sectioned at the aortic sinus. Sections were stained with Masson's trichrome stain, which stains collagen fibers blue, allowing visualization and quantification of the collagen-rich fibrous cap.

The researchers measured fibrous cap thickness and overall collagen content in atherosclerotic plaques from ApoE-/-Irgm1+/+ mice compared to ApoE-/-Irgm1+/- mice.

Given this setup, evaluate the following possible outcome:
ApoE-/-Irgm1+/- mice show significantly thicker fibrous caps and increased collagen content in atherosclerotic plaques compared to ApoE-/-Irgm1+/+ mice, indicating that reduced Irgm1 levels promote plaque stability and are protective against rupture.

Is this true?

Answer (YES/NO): YES